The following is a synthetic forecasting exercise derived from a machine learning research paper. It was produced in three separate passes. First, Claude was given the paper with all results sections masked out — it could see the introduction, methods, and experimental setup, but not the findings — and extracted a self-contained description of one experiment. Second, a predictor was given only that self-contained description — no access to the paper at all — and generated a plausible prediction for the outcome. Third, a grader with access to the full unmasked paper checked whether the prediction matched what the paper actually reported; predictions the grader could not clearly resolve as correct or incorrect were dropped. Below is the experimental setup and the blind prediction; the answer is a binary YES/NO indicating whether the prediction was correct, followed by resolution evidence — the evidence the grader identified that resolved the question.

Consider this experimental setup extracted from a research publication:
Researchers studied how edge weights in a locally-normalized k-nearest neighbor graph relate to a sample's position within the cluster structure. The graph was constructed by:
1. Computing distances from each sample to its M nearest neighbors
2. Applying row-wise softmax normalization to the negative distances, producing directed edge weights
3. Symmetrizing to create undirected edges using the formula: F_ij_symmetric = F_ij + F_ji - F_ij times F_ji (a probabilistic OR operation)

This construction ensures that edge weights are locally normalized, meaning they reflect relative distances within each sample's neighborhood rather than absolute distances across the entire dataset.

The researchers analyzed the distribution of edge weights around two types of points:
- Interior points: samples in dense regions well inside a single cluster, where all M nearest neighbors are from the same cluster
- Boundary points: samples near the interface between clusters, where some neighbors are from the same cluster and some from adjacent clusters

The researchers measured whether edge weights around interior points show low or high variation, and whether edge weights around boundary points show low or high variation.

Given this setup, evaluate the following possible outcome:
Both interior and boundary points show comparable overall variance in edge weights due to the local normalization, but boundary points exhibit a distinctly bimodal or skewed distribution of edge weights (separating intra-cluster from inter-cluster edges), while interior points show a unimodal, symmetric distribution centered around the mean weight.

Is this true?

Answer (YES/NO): NO